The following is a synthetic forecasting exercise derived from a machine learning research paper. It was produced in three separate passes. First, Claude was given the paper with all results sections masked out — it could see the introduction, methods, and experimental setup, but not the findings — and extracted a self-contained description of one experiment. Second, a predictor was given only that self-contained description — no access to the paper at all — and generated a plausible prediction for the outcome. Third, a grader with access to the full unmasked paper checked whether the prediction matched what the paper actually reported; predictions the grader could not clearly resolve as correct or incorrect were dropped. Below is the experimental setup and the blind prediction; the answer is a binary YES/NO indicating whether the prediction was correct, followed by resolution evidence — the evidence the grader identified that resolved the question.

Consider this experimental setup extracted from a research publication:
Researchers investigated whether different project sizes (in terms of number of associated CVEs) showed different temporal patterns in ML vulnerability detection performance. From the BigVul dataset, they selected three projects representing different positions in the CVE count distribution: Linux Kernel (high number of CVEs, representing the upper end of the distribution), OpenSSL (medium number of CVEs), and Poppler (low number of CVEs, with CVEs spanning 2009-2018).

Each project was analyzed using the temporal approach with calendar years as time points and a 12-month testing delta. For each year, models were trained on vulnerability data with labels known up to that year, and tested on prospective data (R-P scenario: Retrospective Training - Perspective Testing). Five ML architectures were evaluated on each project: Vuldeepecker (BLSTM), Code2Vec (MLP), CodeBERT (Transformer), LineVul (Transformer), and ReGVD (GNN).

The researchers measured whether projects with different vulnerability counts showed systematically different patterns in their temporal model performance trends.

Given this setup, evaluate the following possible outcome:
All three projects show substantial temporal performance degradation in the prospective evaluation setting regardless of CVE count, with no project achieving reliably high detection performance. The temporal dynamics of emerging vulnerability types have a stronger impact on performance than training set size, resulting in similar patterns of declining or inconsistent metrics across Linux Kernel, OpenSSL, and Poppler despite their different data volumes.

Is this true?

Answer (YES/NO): NO